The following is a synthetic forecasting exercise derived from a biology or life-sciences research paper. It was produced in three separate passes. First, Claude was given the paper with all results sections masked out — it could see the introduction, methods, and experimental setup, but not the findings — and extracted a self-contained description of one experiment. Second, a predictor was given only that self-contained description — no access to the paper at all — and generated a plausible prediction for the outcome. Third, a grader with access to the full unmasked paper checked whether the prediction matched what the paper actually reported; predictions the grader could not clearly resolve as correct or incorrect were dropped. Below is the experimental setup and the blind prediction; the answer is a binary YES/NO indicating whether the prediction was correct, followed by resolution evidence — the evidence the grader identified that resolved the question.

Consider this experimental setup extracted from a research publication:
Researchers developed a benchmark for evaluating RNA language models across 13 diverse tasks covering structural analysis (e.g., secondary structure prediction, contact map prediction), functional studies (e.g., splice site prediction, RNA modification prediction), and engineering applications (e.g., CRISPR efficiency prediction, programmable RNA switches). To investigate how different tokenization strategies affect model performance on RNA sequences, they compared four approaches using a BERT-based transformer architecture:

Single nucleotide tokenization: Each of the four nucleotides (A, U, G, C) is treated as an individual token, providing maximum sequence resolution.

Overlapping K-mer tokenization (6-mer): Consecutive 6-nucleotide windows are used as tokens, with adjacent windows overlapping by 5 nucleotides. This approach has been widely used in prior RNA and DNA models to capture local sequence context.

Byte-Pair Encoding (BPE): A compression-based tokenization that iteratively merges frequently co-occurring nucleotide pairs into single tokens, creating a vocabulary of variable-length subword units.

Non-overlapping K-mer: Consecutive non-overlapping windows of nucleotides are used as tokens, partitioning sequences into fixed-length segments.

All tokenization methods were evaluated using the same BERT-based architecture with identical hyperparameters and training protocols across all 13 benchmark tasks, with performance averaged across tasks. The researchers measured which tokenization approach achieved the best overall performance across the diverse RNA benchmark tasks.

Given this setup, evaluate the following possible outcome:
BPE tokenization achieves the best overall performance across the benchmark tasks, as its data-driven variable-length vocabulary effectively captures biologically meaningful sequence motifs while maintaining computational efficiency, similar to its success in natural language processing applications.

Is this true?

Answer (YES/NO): NO